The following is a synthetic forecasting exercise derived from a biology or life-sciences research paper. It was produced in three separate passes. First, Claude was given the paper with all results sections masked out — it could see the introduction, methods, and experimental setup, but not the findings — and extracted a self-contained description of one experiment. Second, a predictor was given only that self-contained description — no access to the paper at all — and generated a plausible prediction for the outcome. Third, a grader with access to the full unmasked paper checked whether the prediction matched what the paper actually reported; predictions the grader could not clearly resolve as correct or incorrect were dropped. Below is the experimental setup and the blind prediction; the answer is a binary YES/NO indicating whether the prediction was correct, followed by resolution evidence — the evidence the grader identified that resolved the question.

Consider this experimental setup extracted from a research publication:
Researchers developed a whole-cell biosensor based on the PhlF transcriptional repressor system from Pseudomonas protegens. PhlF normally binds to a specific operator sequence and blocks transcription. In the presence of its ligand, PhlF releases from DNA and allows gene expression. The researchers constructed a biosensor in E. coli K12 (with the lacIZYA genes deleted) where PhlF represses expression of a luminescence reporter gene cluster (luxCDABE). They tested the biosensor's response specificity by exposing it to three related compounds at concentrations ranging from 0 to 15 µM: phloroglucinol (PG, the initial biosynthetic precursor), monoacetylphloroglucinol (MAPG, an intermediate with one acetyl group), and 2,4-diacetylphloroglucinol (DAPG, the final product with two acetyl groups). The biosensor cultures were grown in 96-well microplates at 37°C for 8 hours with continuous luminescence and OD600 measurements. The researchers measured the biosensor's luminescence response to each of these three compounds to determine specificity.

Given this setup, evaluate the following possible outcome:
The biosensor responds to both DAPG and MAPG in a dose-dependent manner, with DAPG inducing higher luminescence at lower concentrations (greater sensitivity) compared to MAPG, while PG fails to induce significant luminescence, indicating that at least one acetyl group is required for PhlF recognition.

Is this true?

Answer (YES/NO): YES